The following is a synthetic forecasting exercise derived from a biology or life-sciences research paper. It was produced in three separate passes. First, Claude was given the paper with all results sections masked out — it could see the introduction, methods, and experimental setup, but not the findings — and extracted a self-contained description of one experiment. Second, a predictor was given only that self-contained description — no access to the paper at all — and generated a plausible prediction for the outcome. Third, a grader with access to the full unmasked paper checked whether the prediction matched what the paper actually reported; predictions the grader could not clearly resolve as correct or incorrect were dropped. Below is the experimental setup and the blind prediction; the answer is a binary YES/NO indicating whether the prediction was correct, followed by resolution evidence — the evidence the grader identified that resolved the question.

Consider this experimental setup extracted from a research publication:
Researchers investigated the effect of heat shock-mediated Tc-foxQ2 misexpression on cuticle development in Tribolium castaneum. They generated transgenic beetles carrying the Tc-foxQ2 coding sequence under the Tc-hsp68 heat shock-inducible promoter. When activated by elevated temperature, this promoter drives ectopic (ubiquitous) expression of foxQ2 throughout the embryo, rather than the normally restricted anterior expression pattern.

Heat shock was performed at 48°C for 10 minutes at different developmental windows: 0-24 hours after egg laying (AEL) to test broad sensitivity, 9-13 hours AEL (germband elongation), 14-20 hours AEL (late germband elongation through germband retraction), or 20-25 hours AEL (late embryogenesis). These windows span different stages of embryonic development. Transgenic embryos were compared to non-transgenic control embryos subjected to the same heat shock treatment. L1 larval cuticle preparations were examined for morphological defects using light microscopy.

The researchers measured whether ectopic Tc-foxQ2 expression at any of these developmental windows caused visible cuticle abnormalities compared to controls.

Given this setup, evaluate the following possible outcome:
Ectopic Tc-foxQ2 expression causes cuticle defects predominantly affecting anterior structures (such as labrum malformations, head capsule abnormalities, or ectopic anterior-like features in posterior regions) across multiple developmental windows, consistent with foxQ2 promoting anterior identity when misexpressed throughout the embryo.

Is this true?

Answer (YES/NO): NO